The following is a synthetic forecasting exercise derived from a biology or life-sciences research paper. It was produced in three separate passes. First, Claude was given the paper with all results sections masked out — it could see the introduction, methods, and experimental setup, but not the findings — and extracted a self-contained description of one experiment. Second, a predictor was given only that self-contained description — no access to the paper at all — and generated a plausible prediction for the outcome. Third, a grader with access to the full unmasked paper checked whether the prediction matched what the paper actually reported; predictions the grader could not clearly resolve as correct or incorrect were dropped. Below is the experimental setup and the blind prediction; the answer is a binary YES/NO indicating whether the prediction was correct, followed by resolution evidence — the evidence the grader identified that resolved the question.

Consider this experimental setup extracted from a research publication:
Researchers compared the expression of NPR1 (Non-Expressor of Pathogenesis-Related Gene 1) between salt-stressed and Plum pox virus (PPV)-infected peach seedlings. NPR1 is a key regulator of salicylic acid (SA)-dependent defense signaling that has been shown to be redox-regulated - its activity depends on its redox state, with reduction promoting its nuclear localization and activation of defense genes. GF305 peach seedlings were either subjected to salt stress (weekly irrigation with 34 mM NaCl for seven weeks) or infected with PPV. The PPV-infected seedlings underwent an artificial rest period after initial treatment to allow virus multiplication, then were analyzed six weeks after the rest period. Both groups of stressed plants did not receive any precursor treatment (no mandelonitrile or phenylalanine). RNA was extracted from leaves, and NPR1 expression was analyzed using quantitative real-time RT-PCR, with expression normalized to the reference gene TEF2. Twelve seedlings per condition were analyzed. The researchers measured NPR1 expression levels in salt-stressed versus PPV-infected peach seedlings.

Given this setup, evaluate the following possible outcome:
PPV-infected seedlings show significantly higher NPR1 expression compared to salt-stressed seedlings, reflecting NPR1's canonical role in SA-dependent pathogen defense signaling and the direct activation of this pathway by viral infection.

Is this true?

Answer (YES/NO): NO